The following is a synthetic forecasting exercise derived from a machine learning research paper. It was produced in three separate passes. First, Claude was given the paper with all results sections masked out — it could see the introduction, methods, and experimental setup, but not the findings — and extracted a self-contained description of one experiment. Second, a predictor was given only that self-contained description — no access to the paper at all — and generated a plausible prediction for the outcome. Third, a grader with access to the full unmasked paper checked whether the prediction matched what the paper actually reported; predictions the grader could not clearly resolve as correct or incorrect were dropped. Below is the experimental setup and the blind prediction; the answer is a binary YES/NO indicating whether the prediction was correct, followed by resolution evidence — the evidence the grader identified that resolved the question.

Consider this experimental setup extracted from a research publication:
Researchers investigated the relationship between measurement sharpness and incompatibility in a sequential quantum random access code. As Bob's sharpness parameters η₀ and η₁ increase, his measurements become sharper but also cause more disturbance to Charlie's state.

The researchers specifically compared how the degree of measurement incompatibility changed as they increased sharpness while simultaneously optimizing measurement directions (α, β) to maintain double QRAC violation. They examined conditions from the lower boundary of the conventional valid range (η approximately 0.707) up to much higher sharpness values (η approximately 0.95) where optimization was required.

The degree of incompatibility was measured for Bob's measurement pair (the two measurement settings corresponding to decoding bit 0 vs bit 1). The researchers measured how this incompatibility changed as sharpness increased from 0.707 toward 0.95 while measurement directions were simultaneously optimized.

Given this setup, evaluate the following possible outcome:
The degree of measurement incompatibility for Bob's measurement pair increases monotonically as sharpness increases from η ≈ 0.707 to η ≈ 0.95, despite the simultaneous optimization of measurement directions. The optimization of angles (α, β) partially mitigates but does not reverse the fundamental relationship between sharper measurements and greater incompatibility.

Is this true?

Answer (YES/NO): NO